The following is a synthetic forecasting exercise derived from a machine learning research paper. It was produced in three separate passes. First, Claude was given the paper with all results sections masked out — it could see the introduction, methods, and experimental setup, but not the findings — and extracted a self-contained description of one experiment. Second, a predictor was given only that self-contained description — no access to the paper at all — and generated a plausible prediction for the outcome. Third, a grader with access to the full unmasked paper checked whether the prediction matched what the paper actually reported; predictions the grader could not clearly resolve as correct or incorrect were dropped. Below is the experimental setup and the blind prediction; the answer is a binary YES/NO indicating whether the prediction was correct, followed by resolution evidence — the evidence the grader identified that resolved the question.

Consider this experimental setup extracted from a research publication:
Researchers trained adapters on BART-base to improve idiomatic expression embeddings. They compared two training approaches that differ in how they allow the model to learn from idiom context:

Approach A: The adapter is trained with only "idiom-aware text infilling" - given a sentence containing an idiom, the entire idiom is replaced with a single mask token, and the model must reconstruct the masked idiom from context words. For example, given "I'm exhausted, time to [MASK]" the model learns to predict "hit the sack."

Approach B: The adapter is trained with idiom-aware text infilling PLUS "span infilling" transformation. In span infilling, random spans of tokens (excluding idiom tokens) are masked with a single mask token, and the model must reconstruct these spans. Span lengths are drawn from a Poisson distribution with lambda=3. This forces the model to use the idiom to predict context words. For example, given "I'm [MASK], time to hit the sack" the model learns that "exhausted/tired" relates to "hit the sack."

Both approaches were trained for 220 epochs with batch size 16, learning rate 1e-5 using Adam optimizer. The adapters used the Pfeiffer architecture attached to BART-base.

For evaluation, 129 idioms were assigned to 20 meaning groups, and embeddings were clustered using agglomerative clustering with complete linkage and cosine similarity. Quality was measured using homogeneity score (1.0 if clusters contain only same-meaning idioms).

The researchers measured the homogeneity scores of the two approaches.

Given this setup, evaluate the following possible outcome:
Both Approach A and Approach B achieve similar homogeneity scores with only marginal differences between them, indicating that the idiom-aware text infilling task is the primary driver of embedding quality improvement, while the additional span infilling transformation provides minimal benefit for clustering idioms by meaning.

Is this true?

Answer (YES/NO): NO